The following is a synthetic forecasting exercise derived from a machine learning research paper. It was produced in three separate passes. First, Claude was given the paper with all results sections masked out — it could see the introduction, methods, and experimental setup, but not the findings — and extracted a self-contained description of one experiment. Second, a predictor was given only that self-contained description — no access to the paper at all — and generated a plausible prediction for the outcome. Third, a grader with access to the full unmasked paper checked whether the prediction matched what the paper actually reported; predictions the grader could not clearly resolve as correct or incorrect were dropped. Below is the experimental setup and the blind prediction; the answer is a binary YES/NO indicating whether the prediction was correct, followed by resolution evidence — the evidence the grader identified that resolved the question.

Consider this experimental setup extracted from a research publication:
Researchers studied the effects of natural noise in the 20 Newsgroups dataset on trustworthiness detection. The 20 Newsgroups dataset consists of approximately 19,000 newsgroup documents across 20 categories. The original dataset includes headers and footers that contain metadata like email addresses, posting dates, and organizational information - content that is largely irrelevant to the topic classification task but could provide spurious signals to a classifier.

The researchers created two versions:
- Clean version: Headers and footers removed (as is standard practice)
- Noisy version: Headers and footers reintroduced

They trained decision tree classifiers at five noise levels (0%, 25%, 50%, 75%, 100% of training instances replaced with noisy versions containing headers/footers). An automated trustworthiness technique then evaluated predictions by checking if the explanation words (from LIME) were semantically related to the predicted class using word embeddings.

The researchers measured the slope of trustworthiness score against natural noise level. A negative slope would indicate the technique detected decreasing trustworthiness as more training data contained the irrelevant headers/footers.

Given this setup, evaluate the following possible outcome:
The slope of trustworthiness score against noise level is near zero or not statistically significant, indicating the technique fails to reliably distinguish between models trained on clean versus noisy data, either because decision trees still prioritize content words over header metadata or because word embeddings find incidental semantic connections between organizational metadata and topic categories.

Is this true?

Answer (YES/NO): NO